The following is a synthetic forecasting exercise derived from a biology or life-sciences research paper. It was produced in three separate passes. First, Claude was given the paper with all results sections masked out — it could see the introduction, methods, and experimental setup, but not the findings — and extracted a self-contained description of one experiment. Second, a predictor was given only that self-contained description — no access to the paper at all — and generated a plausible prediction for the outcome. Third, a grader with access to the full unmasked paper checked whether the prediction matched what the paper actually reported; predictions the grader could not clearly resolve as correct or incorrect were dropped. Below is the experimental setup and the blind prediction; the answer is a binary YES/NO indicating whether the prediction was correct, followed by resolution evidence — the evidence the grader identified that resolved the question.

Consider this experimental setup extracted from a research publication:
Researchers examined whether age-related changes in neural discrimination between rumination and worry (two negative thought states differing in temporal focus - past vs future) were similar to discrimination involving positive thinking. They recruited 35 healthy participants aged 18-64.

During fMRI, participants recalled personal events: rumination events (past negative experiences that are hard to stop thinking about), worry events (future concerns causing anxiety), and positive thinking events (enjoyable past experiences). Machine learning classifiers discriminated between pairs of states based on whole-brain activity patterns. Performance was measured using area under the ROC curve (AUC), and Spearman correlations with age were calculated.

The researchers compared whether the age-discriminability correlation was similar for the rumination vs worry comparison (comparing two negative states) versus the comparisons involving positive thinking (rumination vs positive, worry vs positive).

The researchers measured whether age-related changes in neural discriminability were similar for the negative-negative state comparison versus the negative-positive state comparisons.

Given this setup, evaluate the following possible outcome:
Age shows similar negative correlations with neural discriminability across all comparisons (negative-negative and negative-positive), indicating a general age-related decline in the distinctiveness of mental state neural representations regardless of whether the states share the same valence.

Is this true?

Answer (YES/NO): NO